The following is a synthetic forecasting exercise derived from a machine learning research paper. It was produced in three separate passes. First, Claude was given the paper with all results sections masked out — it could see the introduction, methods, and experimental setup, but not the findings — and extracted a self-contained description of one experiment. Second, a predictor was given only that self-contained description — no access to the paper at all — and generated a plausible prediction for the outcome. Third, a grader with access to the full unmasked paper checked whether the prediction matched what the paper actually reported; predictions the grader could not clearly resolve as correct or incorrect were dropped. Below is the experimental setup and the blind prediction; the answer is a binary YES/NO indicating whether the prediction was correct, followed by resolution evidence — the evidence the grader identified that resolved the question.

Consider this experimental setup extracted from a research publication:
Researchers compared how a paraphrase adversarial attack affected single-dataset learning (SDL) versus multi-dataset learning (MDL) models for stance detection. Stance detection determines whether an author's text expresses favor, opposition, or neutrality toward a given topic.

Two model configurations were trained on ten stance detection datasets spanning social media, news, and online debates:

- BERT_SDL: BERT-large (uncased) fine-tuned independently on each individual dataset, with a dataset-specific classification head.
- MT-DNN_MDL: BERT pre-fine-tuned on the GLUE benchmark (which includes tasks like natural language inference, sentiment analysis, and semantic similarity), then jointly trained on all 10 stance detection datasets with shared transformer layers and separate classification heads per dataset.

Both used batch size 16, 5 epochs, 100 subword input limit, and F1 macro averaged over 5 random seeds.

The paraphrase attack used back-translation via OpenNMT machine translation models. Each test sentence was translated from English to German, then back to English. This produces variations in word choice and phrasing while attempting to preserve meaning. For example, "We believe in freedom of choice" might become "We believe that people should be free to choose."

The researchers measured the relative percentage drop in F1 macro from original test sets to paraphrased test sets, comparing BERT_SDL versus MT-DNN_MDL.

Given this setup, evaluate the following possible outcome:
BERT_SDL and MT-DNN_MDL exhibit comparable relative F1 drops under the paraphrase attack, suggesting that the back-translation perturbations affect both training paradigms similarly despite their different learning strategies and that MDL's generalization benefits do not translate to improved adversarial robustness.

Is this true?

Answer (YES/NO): NO